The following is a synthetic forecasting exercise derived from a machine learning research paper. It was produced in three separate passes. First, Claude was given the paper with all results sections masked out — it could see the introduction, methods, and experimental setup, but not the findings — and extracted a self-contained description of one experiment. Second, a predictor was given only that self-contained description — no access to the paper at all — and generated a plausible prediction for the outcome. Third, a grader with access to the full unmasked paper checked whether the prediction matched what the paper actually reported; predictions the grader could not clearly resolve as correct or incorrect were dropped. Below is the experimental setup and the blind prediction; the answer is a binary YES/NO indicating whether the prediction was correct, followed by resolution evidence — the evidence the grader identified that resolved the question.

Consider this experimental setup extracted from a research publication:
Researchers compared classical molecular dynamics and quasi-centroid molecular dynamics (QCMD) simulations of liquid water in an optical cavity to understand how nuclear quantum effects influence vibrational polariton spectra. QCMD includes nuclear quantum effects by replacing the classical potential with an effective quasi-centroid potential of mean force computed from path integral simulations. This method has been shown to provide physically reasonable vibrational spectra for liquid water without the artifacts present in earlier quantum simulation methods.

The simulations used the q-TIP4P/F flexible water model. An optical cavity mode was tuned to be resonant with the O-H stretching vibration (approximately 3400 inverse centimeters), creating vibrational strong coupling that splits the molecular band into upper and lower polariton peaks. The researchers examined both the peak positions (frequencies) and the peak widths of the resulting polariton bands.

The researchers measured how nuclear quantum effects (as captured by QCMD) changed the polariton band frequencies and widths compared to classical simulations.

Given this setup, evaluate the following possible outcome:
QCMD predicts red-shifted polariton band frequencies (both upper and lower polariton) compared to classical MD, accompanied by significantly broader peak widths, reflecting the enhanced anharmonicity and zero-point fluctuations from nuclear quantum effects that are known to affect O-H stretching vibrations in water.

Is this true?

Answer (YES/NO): NO